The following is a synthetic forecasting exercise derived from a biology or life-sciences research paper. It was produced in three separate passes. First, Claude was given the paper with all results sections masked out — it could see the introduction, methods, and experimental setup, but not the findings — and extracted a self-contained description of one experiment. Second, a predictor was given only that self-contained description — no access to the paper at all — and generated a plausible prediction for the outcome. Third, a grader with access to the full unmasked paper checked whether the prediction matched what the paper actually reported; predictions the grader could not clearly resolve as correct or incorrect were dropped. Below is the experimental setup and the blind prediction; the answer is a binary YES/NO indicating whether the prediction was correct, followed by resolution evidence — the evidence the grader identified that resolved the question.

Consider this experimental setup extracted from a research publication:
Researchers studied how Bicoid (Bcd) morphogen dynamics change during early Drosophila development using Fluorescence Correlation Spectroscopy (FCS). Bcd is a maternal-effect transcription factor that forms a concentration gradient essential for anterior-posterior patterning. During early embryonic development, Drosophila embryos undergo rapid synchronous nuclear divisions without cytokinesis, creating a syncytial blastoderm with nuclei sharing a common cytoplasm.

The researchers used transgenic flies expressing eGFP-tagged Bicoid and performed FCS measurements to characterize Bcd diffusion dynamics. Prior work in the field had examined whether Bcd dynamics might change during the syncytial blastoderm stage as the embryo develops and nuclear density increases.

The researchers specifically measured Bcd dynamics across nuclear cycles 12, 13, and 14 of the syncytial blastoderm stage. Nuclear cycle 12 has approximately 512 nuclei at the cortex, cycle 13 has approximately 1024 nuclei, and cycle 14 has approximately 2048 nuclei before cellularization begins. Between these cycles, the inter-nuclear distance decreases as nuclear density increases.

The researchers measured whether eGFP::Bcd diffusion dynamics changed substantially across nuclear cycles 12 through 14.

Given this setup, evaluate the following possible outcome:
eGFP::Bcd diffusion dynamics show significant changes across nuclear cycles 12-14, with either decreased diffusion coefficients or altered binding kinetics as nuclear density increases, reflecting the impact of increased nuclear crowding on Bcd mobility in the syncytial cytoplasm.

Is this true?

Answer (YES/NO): NO